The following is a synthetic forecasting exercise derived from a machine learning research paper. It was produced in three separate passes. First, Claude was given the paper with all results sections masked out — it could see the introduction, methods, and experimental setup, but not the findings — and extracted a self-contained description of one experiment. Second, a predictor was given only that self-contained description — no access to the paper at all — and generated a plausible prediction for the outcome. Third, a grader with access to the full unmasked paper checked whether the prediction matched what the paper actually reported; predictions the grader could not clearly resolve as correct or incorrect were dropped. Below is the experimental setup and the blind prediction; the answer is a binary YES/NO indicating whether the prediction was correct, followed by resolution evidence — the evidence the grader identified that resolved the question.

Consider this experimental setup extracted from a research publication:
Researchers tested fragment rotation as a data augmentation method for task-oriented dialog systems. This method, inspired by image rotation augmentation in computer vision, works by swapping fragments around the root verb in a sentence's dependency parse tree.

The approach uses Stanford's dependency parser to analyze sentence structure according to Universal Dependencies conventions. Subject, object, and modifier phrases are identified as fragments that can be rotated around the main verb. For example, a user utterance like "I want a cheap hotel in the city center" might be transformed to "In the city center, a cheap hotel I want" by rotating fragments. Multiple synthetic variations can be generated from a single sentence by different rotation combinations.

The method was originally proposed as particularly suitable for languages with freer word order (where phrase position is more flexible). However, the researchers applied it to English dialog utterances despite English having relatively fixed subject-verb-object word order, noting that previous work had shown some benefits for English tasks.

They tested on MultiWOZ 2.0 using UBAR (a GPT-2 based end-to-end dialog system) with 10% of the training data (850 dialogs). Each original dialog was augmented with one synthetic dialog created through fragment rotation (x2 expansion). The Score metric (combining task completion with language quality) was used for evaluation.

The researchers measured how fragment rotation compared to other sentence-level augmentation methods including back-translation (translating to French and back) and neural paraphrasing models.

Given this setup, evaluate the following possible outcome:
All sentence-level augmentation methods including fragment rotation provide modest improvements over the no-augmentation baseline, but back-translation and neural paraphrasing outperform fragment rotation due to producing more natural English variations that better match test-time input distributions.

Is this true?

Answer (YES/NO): NO